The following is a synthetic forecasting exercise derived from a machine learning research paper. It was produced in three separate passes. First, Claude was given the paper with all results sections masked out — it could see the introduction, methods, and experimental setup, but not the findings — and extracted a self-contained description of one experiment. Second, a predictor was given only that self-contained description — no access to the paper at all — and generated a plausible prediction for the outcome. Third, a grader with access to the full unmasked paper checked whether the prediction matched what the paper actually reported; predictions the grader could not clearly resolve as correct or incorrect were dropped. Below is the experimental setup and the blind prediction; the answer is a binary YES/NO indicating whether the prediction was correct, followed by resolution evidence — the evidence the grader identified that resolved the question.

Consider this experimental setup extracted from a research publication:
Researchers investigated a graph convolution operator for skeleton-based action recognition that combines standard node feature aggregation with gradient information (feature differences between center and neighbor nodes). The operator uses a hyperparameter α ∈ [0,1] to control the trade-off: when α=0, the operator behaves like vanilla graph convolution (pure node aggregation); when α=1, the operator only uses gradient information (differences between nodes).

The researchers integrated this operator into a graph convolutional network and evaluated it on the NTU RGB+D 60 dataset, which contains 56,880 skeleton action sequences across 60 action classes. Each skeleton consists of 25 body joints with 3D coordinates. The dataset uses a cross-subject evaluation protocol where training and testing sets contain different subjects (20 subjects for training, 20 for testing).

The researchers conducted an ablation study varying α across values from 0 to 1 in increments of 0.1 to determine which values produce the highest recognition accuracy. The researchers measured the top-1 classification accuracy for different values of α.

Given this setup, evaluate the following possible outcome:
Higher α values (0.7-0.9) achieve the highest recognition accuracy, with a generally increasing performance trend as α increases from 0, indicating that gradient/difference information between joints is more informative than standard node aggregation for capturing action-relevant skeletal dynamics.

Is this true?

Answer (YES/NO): NO